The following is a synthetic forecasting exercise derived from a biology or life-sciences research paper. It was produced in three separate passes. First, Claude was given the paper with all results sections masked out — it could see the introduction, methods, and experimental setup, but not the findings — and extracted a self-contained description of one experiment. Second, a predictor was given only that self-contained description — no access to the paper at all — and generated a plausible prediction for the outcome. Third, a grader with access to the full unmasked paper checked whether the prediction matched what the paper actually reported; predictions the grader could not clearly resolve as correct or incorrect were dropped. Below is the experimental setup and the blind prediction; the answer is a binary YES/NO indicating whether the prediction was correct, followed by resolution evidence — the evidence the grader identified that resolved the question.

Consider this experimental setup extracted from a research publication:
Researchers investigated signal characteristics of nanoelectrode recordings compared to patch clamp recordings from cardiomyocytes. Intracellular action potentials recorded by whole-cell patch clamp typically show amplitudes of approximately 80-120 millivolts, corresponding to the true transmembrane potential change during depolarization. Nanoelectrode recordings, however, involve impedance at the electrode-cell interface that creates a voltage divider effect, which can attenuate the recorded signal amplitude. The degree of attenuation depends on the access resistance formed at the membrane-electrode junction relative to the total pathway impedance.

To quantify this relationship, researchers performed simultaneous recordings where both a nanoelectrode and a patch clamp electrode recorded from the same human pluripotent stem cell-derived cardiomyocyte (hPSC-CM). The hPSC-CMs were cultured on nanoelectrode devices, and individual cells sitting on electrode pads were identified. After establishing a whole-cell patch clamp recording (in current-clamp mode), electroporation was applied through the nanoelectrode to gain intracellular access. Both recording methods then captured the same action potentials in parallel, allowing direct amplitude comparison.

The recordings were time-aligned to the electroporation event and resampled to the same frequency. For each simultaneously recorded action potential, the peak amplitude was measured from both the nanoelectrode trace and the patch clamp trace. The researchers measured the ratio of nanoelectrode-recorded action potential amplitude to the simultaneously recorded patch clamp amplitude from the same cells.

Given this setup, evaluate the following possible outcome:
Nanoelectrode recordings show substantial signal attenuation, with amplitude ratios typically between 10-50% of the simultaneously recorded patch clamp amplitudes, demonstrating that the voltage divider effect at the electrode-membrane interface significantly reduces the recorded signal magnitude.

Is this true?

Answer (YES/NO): NO